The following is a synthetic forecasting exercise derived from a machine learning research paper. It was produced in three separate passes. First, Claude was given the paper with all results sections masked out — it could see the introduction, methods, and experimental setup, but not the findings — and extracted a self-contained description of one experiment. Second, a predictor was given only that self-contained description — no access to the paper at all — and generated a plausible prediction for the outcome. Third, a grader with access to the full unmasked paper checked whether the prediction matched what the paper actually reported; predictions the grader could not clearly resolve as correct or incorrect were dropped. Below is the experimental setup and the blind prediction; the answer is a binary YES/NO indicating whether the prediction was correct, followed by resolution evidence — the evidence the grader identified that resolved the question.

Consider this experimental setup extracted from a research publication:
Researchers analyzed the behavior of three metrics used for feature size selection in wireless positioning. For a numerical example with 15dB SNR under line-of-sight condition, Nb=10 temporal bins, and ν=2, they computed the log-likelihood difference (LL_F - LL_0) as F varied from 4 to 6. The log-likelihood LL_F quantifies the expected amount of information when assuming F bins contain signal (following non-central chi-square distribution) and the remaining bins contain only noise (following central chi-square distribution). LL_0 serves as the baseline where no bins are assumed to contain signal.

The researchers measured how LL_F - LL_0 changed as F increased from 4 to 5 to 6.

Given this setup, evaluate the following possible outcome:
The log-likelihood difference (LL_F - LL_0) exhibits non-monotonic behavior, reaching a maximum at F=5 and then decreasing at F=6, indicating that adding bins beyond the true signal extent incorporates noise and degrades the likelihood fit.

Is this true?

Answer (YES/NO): NO